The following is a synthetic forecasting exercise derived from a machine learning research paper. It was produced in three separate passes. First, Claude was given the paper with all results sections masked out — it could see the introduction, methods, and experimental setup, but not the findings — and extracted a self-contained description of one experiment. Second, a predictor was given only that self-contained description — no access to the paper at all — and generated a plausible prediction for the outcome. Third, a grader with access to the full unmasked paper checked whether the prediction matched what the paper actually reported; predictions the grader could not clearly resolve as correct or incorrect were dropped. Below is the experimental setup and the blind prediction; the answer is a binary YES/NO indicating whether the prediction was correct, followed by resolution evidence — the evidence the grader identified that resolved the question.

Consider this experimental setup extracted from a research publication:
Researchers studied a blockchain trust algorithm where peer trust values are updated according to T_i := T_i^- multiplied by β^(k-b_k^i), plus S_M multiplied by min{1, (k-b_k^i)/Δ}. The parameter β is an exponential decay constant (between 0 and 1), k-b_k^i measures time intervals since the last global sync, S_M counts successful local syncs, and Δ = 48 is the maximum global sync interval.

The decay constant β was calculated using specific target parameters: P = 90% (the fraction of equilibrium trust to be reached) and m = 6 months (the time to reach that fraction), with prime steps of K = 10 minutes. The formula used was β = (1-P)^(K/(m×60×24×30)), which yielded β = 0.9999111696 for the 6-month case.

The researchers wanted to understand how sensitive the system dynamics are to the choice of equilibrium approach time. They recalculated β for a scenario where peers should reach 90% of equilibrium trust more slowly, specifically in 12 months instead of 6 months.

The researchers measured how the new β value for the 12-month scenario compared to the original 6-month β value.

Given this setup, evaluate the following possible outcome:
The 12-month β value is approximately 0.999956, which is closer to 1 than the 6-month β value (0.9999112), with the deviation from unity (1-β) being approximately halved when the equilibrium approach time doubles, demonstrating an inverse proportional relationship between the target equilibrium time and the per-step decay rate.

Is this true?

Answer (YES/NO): YES